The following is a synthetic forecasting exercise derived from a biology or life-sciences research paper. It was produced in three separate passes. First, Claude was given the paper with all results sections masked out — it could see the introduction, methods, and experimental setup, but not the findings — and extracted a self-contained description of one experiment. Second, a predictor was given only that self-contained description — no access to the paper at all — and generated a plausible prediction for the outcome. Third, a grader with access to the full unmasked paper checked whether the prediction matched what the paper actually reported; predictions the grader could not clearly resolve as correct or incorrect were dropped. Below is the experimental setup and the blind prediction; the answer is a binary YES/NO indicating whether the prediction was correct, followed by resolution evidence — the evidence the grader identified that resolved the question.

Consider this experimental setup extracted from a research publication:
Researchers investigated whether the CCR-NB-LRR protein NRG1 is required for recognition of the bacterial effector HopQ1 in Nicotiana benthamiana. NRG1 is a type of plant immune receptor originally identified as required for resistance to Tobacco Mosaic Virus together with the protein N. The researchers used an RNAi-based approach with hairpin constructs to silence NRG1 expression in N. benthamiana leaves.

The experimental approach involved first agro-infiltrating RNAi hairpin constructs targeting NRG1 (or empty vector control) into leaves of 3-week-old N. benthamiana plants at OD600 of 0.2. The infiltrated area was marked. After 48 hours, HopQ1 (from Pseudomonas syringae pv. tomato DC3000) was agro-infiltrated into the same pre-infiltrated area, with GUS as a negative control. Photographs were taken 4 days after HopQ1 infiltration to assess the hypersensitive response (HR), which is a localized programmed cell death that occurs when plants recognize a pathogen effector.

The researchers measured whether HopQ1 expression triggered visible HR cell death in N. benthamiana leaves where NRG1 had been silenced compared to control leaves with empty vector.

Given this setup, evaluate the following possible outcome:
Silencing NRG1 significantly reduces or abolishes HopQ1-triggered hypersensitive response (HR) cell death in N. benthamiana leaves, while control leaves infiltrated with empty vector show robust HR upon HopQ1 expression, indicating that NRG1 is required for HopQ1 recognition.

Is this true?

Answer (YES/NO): YES